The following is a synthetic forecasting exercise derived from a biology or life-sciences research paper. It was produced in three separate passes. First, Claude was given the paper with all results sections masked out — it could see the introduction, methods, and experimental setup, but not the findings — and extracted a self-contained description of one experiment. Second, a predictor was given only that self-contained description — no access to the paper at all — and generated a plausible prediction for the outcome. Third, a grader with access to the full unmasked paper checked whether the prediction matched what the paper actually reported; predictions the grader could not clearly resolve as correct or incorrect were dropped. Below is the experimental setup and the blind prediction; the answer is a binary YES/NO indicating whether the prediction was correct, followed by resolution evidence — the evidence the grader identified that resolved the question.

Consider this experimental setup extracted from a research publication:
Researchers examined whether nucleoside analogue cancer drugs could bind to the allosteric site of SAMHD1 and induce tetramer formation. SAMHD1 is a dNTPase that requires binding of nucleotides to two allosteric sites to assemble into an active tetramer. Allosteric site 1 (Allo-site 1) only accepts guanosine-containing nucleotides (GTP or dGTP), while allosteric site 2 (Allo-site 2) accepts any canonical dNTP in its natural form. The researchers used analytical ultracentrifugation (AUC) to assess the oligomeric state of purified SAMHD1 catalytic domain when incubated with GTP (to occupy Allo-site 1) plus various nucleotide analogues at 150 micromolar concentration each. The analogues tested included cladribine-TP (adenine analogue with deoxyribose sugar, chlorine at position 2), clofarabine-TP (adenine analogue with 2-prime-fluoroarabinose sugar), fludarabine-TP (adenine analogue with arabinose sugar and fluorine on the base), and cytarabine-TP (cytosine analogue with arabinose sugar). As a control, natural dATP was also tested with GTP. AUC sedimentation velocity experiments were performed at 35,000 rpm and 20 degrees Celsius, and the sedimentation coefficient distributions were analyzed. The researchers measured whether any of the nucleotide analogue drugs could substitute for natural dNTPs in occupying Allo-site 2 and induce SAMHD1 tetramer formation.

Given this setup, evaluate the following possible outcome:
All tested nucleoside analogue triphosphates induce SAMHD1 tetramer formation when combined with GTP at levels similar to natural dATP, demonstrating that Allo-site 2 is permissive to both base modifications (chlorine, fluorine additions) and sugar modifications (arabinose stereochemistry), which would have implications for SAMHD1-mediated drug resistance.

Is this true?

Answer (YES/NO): NO